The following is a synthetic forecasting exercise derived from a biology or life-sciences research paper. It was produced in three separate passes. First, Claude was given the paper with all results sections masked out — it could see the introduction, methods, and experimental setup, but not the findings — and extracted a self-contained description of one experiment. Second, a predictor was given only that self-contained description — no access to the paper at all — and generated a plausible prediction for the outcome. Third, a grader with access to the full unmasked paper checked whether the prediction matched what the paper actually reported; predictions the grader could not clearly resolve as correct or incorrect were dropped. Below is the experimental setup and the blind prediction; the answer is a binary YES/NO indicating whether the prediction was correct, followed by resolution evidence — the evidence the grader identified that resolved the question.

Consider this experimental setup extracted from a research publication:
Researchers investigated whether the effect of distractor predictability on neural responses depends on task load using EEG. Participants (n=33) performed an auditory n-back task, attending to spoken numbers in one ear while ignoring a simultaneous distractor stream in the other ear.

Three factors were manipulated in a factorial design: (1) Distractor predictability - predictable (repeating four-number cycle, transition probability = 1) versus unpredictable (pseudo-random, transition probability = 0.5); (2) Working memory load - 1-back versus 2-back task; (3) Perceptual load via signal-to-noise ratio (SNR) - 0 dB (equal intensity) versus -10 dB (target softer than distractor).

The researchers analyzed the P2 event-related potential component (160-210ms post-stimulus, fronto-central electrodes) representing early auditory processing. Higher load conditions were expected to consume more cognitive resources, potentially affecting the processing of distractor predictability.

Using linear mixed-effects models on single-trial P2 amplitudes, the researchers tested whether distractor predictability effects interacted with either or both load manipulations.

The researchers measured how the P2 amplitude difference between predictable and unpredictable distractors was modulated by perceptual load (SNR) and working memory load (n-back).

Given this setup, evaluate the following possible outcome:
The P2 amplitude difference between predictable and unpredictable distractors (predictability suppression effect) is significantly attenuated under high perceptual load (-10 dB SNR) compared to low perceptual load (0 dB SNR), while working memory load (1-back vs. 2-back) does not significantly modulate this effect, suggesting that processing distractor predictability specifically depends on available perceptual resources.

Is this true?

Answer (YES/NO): NO